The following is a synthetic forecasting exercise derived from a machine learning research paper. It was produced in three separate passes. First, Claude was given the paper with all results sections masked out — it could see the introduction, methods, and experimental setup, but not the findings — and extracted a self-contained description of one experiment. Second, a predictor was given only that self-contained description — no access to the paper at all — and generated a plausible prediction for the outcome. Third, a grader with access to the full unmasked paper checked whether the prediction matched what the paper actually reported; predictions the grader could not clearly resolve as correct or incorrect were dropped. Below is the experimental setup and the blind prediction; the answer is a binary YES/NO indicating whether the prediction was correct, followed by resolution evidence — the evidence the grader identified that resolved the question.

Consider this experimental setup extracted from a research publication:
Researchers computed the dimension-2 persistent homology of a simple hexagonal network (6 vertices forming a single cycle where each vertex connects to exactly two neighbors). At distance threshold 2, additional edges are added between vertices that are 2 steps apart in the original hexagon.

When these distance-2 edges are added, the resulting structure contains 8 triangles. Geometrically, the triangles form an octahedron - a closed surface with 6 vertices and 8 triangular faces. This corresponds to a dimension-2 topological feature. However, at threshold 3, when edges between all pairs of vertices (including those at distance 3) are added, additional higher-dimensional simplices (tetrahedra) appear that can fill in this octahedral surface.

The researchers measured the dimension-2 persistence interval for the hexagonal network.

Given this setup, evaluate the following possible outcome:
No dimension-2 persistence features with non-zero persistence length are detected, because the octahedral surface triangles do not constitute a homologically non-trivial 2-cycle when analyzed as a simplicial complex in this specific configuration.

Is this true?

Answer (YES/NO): NO